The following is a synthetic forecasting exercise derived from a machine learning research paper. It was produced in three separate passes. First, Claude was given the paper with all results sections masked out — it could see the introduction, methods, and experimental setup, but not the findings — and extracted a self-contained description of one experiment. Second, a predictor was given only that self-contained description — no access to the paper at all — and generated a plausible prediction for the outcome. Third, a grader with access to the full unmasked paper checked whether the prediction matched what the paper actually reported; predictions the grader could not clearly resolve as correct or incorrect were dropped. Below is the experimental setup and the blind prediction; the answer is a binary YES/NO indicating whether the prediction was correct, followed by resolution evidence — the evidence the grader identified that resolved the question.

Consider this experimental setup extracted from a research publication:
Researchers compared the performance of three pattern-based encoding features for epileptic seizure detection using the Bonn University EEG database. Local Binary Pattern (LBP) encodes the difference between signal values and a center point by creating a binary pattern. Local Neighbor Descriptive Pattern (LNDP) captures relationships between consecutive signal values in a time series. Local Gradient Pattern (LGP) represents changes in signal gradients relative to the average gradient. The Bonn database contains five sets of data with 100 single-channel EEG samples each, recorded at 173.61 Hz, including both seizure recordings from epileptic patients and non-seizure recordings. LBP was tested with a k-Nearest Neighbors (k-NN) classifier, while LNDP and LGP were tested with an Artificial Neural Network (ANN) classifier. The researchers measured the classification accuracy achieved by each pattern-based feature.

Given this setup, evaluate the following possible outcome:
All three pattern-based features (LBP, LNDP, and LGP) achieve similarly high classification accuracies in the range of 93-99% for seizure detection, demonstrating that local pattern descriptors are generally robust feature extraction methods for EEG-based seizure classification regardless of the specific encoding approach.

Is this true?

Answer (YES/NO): NO